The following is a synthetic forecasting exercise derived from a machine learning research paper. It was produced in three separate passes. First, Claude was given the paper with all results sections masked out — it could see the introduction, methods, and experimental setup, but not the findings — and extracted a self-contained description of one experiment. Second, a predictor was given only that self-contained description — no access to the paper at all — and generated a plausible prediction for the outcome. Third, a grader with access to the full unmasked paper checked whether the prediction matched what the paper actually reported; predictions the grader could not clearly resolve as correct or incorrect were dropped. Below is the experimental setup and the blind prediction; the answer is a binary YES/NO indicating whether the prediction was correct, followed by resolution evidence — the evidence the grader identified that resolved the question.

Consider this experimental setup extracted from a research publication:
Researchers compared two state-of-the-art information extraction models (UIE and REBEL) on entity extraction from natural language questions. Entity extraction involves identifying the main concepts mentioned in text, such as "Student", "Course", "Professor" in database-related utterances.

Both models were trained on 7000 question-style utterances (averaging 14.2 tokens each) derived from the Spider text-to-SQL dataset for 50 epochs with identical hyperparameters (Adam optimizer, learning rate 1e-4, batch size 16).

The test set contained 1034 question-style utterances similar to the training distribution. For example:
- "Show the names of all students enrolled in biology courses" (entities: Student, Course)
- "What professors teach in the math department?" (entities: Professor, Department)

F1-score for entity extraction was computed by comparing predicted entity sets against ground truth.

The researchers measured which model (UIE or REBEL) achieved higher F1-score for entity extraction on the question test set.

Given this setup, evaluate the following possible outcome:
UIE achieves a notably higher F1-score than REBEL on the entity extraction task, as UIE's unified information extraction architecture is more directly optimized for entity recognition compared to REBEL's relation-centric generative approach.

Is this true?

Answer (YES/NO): NO